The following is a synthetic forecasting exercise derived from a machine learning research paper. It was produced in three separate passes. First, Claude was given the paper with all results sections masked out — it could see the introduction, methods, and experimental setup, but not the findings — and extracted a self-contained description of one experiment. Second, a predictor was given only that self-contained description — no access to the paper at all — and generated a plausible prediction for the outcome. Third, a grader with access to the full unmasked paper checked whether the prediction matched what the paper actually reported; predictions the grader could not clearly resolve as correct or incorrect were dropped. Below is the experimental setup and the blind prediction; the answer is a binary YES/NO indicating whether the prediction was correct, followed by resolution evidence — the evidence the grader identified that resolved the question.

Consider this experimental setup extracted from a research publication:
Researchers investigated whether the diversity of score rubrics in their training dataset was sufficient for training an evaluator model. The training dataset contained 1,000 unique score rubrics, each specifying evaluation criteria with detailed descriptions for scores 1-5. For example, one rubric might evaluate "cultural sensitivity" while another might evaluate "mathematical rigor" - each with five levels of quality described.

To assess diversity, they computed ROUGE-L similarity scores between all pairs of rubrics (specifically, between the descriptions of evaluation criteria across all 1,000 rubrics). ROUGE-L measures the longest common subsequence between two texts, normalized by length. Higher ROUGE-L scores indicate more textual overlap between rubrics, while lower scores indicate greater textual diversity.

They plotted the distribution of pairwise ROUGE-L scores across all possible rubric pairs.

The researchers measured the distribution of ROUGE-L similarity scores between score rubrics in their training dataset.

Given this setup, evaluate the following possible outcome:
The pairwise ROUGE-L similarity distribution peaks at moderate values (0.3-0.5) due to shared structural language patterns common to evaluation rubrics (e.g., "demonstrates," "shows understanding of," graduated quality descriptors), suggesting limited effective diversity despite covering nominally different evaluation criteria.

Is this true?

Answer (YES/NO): NO